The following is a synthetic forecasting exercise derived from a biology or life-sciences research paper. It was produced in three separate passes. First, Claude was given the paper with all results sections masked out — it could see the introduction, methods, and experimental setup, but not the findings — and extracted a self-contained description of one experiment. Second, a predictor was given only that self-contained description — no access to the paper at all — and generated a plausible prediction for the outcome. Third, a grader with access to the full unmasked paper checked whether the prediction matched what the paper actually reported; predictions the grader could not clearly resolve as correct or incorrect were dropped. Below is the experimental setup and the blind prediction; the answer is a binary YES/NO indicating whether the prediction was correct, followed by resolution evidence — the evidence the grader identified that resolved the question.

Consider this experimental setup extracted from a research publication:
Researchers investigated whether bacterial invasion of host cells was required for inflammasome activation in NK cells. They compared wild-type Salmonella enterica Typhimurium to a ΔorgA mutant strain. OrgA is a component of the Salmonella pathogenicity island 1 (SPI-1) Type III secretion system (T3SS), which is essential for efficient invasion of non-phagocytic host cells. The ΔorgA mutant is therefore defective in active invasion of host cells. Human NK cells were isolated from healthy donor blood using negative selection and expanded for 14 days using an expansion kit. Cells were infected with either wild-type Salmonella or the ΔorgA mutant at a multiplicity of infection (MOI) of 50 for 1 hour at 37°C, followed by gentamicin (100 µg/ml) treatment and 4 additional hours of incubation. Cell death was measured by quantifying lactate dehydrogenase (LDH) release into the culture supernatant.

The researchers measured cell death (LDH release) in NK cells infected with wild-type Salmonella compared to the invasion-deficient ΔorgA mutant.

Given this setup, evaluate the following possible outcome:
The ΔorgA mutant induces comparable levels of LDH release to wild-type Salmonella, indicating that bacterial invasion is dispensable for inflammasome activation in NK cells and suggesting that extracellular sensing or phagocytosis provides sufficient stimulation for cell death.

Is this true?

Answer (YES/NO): NO